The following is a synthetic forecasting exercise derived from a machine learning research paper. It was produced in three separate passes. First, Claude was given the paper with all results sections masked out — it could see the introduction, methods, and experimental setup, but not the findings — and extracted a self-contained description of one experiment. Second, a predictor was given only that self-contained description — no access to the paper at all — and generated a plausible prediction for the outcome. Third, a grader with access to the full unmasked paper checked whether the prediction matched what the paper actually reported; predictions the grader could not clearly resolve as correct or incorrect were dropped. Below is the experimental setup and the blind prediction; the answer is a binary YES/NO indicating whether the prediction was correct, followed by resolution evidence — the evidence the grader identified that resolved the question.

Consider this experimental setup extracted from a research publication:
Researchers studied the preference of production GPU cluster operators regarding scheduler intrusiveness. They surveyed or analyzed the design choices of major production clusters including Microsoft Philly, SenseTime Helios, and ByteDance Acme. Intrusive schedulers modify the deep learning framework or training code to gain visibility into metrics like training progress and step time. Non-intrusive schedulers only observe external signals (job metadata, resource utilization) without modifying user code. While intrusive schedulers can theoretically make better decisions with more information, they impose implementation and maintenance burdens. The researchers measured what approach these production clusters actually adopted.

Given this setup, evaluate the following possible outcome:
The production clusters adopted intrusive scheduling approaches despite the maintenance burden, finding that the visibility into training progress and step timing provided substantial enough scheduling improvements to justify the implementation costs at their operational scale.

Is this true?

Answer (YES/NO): NO